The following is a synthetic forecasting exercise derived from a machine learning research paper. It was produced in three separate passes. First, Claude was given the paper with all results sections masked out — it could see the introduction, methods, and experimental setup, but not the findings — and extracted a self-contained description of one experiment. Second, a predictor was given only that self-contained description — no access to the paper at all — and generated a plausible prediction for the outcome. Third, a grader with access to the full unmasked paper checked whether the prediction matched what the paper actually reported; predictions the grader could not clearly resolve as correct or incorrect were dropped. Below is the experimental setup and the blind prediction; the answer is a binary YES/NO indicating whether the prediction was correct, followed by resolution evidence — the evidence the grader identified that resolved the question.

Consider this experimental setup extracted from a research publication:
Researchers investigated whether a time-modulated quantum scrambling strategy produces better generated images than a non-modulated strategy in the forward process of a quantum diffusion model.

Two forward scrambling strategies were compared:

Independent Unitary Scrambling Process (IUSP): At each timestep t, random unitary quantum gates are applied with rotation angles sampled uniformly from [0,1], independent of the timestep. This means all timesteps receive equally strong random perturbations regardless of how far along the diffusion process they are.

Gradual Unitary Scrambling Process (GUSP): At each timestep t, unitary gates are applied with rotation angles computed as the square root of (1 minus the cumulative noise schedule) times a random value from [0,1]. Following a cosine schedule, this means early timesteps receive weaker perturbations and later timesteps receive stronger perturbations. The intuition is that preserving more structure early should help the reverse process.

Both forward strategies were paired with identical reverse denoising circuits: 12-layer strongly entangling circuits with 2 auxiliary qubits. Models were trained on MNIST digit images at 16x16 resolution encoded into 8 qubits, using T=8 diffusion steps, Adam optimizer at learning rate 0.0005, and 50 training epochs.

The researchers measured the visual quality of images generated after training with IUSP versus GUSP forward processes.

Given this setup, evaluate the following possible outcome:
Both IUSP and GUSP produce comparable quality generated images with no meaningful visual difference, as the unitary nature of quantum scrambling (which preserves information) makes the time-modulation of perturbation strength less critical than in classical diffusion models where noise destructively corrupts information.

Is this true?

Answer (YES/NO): NO